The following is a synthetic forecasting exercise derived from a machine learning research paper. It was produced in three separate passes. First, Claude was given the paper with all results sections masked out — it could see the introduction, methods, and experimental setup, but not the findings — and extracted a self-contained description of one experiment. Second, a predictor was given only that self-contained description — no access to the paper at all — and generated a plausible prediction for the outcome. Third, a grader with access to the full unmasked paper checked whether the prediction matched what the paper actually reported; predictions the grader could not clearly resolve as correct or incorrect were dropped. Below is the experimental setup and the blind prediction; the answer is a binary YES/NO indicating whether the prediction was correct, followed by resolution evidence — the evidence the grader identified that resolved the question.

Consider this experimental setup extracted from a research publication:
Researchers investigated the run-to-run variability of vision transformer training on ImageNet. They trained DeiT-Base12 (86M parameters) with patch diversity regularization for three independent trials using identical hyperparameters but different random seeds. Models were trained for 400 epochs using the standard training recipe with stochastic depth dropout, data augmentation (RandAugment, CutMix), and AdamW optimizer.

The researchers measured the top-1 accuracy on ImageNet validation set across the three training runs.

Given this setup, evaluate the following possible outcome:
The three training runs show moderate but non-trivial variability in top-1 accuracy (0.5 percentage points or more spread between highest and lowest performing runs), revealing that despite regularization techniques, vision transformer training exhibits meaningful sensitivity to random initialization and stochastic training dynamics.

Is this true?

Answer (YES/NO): NO